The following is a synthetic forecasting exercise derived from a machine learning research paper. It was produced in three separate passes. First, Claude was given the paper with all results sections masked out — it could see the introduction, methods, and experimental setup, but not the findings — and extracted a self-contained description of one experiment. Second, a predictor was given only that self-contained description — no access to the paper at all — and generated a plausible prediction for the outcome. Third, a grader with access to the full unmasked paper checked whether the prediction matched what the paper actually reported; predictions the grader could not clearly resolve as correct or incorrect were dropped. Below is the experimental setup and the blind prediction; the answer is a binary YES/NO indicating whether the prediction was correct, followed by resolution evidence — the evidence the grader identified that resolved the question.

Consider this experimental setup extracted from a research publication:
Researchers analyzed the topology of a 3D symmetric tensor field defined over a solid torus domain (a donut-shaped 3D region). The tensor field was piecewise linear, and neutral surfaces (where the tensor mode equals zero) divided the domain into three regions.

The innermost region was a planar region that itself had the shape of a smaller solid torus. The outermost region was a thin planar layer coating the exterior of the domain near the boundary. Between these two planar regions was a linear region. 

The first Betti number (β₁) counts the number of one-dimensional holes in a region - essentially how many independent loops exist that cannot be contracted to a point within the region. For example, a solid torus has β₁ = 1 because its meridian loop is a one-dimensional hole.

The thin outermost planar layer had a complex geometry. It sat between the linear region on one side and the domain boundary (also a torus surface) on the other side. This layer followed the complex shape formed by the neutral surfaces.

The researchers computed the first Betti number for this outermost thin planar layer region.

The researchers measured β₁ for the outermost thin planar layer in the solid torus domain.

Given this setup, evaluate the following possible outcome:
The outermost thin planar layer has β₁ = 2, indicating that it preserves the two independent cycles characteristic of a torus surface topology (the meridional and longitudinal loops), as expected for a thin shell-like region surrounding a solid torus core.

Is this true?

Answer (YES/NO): NO